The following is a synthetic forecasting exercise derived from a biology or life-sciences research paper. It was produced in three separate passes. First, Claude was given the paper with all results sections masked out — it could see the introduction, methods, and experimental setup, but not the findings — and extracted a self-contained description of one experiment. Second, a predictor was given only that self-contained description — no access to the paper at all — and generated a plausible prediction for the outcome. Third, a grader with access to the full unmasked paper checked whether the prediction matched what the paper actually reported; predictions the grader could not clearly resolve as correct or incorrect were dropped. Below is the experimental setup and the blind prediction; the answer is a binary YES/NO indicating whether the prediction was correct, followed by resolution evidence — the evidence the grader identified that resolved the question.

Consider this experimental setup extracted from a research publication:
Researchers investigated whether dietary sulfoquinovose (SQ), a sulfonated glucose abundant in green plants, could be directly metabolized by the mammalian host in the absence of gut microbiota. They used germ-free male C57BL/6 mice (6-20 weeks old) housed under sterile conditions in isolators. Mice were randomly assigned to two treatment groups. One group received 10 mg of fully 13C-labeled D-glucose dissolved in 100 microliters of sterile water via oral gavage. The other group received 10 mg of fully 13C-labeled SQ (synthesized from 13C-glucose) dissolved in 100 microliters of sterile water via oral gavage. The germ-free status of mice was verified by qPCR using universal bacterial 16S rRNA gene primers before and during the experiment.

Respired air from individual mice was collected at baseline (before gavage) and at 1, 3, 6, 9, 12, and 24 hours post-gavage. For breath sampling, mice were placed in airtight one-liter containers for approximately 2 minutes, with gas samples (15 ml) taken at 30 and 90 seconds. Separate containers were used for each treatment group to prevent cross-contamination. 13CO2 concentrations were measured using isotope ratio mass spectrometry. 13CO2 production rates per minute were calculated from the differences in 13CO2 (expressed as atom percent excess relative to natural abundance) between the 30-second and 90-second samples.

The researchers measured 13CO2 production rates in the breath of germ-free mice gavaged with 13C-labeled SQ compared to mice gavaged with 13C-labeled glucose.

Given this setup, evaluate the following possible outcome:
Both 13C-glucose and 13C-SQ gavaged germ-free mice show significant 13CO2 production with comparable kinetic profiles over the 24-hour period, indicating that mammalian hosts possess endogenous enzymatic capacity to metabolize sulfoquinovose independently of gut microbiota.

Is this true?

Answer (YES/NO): NO